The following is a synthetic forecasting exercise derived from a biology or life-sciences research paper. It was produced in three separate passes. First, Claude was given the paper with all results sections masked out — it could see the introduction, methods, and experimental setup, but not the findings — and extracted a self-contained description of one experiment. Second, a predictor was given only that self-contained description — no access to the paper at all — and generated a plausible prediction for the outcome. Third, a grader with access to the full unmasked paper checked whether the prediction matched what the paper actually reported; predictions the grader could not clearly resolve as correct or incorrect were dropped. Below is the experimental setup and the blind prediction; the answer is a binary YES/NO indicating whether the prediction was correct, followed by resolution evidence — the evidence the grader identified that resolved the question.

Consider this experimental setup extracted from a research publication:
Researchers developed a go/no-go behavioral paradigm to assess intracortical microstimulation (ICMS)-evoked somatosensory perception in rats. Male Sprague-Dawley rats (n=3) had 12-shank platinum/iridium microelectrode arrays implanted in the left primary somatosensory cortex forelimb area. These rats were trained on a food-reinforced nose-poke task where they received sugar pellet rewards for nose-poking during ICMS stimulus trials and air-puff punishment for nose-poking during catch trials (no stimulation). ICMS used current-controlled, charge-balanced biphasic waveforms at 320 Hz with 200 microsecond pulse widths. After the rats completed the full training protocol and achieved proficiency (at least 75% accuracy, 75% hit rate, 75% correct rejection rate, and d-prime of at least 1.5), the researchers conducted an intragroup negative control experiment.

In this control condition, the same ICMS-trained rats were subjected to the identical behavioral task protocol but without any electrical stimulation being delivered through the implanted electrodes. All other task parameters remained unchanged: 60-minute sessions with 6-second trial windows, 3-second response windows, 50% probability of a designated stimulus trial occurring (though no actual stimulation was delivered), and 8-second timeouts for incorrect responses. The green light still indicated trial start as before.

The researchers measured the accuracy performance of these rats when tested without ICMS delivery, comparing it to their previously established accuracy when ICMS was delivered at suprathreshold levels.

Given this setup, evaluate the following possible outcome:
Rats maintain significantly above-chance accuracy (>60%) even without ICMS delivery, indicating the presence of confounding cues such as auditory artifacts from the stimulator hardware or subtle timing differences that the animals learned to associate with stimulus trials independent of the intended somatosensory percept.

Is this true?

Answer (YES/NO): NO